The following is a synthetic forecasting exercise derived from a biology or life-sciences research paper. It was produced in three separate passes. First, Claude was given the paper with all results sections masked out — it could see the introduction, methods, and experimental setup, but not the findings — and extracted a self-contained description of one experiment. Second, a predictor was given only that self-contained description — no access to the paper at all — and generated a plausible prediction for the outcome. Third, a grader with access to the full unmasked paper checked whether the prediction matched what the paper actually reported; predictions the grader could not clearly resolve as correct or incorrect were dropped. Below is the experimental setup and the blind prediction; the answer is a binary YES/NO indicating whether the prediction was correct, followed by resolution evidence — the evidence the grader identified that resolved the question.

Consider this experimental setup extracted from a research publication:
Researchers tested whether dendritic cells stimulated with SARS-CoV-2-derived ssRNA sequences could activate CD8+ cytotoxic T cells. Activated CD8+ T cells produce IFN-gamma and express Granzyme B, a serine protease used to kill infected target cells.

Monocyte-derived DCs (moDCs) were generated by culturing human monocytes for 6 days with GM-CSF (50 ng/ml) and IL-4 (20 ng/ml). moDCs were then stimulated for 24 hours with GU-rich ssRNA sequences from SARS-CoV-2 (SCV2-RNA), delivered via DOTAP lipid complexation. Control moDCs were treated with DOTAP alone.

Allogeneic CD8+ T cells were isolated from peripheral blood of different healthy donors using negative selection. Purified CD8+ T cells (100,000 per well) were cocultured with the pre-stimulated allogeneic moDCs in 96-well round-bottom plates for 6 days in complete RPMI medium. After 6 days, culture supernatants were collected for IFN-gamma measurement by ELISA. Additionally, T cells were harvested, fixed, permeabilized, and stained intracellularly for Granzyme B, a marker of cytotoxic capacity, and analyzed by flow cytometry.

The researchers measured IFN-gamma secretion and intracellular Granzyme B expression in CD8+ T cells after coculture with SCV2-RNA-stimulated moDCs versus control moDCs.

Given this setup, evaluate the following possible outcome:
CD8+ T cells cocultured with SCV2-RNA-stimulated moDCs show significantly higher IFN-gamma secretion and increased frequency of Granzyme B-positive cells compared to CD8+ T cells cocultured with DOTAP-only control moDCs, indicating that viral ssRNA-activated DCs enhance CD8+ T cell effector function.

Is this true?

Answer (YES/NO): YES